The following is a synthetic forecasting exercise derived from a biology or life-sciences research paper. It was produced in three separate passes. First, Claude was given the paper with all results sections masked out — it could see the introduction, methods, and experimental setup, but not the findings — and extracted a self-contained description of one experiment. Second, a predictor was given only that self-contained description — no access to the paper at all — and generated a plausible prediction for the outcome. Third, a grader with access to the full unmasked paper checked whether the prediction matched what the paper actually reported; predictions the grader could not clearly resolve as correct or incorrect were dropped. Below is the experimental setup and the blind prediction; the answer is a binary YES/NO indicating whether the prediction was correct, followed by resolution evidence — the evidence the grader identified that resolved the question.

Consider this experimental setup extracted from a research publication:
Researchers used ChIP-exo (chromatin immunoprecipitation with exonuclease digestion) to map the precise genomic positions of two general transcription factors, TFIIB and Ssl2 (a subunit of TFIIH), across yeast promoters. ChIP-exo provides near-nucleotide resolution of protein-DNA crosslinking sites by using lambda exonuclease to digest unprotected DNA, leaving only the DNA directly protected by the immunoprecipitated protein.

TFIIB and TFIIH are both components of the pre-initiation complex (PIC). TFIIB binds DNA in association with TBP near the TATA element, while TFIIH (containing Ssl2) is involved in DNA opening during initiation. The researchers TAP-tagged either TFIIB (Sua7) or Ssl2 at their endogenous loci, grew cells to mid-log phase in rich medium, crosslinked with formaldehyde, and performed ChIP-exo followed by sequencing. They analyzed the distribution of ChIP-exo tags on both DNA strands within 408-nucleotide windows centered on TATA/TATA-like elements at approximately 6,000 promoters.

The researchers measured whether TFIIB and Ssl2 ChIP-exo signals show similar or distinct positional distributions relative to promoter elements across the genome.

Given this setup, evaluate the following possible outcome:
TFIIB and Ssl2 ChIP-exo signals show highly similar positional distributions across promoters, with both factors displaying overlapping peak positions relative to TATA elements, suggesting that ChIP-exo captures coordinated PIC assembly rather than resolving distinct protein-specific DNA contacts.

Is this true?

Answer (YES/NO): NO